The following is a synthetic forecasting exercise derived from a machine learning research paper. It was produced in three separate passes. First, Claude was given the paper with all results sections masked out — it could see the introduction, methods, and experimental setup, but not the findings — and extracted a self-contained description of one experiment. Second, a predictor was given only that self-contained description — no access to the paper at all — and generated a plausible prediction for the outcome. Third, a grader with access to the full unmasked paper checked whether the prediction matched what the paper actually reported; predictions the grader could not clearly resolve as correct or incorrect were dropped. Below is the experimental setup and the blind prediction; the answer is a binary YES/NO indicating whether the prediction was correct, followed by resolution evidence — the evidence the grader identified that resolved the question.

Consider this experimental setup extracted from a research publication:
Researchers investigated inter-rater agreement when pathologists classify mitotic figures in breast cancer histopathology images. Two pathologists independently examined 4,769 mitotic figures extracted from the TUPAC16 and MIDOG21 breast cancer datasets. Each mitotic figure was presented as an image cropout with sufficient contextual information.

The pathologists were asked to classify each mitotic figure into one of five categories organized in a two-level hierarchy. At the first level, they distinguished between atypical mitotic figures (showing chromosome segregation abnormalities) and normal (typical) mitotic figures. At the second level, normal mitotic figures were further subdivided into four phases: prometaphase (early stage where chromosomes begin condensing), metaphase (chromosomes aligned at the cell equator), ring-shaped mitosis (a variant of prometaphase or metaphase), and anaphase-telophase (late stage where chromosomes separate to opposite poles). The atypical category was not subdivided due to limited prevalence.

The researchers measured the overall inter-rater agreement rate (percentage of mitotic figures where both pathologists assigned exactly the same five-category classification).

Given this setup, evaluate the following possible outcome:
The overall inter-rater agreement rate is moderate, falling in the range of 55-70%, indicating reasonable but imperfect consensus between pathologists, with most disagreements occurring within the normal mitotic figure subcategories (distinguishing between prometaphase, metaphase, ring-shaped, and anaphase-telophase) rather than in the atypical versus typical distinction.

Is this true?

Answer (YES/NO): NO